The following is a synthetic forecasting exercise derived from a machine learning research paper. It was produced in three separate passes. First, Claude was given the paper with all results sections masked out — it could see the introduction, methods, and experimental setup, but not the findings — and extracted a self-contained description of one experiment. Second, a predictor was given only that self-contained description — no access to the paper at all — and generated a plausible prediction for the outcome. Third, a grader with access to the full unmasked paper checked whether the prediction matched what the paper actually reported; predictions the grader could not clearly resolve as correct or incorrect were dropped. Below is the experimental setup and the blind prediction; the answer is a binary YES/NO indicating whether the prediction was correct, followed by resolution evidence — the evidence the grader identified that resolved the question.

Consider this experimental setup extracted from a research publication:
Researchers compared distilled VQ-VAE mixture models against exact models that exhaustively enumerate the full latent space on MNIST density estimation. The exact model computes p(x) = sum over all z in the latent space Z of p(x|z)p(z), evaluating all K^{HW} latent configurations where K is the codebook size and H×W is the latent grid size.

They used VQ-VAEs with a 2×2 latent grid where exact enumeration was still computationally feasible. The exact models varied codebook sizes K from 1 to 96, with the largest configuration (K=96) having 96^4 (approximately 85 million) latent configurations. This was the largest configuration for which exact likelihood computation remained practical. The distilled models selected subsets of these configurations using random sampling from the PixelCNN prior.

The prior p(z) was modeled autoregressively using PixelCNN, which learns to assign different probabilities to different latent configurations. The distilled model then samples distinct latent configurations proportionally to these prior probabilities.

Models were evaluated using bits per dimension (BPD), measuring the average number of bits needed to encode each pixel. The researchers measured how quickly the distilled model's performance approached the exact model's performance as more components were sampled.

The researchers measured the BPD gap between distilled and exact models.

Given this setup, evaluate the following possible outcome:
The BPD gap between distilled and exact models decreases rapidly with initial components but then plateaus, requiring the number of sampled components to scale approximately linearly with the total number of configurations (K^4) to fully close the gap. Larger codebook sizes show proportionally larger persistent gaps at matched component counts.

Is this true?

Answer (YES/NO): NO